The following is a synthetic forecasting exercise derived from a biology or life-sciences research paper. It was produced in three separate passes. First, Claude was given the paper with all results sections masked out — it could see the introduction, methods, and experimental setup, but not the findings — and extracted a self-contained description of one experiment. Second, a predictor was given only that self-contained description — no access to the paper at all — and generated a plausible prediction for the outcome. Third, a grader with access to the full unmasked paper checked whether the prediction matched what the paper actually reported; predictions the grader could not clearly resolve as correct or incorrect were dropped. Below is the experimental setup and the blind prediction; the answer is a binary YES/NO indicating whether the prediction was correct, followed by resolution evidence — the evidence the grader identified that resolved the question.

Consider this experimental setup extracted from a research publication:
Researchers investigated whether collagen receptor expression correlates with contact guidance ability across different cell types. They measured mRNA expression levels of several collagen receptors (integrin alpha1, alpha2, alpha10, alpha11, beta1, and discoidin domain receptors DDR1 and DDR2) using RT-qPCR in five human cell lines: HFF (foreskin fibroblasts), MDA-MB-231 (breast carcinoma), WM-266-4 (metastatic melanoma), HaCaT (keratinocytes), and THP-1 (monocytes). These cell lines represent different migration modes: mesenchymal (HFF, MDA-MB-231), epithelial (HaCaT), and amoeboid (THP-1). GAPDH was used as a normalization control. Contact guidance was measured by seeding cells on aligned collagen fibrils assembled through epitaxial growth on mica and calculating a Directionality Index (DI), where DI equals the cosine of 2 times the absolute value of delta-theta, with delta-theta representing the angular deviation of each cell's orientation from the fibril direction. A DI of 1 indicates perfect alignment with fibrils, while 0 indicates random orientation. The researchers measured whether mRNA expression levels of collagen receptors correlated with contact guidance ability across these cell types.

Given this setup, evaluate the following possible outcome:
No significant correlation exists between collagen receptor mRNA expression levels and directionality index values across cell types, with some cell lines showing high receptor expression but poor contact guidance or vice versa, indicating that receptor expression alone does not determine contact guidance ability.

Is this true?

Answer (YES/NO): YES